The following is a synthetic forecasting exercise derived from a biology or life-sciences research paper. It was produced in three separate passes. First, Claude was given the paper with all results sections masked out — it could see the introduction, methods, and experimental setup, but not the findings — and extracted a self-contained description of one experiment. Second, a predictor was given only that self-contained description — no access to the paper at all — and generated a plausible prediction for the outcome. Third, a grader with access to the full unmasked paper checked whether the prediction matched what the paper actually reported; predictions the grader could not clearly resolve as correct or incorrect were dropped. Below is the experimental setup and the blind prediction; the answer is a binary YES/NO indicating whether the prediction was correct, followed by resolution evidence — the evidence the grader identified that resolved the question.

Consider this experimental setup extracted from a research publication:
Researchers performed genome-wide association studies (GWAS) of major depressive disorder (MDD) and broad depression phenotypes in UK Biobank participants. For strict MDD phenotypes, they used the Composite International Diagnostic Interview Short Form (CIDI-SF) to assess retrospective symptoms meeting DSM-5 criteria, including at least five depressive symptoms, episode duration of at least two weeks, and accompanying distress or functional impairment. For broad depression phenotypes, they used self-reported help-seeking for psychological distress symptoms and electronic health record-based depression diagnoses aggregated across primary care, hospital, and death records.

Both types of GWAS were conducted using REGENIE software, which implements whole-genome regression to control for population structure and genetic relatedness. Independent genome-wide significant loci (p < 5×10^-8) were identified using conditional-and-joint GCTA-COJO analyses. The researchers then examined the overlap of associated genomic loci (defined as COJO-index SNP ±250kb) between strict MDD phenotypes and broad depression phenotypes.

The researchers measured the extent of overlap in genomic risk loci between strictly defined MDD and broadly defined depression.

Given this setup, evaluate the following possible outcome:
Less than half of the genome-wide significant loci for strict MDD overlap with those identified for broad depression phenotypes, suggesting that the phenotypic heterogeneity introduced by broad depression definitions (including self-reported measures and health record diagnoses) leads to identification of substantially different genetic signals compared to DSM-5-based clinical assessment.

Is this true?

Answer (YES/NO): YES